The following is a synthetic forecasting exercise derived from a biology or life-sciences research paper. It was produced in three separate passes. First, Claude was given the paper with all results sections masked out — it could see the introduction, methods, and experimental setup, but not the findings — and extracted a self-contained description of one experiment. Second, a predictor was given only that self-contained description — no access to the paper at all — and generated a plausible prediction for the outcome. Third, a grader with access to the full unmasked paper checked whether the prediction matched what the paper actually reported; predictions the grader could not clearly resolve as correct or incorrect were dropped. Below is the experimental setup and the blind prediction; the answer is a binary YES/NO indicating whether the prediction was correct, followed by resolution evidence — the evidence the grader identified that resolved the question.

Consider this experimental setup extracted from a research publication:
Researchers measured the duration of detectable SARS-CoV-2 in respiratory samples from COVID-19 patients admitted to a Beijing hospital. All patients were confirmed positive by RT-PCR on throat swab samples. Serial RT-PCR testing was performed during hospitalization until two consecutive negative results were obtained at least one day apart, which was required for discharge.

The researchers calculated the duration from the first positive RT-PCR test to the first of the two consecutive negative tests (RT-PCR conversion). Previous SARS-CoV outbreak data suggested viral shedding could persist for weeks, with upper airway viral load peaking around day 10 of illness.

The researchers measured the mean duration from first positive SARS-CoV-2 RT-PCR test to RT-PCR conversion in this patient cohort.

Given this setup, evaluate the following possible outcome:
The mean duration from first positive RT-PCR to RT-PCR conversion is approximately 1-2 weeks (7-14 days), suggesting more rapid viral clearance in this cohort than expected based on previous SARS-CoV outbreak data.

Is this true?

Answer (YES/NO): YES